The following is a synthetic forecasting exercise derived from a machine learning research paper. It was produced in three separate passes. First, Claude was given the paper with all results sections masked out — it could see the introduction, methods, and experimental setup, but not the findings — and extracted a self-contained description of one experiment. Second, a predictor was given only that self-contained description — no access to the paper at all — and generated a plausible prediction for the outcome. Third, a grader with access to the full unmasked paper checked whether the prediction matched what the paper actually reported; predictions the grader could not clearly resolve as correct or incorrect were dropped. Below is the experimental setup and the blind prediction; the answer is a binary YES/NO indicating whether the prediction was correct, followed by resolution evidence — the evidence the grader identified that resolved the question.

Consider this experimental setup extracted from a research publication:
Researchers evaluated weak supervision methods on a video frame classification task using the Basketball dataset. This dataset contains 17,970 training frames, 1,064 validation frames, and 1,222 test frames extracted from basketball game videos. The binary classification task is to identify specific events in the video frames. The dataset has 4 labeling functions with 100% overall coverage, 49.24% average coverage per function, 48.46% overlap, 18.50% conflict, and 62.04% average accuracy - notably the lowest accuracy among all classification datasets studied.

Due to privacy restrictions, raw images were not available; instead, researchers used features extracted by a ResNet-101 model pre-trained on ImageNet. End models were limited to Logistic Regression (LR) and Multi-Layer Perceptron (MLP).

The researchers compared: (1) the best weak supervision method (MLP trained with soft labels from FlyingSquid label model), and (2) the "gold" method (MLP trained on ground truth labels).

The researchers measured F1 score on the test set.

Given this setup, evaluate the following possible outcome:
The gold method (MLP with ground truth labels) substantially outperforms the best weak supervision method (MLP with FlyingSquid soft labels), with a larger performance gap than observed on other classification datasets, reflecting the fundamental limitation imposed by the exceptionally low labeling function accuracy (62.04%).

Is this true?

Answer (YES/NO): NO